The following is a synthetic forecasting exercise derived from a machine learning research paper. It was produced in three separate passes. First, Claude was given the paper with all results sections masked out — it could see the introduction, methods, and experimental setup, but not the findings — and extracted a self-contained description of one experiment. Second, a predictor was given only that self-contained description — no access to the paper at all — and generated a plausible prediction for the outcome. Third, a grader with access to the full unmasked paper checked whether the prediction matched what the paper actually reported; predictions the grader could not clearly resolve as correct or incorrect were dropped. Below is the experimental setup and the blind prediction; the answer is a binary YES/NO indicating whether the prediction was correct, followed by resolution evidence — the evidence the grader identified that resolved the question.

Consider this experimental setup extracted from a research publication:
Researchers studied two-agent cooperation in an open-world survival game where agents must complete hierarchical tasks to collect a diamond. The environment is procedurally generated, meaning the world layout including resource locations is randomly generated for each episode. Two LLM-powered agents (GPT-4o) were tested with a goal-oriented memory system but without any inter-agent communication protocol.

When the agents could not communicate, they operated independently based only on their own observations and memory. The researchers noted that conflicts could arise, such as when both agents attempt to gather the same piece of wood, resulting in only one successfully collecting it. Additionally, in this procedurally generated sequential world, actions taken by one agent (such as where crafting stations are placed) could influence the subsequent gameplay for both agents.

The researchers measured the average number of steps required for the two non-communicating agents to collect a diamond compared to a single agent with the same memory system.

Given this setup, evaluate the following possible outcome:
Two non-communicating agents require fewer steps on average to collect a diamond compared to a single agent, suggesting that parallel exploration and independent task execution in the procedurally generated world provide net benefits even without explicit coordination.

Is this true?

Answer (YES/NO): NO